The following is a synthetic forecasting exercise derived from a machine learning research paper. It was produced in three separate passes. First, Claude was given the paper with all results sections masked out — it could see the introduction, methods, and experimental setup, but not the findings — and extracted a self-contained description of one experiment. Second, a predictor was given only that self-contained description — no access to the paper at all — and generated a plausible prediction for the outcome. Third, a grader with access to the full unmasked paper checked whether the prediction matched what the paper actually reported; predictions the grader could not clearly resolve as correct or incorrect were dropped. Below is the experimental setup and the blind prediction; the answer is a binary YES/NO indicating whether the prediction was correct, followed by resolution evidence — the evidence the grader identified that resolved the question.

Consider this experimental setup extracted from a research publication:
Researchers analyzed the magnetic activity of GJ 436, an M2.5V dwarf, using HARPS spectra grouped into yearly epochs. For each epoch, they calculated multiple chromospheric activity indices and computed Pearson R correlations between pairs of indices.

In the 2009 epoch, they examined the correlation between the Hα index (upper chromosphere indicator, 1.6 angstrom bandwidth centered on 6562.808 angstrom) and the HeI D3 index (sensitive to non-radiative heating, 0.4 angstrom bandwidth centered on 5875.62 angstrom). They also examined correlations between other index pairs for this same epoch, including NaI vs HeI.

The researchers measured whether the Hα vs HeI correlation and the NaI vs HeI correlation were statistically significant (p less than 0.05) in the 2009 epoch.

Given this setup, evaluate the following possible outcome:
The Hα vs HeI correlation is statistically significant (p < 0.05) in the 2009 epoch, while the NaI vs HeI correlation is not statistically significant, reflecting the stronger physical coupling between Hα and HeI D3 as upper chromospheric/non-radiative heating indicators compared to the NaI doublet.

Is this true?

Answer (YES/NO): YES